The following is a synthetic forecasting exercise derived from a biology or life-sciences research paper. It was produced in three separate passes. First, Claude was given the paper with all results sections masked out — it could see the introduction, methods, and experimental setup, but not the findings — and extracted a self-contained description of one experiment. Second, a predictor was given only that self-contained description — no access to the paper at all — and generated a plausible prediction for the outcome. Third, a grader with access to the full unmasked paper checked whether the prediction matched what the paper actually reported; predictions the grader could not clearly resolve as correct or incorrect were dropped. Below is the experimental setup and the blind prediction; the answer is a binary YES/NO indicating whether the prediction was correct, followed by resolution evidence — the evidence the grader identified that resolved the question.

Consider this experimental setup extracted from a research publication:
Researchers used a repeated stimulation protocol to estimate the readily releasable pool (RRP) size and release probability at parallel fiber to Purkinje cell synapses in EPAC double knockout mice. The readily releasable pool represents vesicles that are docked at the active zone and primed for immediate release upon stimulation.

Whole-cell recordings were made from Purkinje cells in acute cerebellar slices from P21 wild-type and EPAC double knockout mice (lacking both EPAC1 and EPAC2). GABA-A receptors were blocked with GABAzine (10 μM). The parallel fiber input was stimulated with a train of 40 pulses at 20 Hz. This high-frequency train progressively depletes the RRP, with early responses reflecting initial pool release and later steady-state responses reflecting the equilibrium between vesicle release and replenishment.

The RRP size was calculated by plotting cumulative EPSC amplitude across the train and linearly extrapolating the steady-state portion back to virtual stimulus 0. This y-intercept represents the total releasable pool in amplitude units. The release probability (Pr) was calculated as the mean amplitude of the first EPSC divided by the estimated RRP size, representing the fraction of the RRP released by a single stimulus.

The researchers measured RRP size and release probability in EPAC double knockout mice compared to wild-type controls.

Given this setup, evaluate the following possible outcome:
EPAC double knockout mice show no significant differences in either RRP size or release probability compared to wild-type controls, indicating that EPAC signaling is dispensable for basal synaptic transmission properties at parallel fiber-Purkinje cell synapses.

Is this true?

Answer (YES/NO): NO